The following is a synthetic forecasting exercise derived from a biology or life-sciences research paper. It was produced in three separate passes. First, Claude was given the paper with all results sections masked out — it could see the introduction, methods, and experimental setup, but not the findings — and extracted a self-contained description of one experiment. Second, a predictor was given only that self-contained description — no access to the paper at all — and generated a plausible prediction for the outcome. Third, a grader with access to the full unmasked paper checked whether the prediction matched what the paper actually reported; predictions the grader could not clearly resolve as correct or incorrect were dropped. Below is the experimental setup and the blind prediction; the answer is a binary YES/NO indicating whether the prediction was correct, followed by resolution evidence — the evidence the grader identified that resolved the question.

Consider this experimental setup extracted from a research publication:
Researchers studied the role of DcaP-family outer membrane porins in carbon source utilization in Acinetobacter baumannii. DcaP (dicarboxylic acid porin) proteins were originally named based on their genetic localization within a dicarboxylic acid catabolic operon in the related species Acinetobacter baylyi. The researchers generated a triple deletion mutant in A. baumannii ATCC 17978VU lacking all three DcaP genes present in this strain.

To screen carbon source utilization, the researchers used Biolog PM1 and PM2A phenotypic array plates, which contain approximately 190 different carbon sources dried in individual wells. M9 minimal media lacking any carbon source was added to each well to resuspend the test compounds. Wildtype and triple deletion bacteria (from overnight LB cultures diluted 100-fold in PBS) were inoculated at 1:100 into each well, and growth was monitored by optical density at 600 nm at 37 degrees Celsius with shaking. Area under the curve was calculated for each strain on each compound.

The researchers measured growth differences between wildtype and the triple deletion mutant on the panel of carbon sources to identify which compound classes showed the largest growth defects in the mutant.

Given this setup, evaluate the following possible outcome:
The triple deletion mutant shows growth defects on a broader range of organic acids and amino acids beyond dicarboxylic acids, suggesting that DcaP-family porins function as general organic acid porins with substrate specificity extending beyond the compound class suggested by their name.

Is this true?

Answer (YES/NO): NO